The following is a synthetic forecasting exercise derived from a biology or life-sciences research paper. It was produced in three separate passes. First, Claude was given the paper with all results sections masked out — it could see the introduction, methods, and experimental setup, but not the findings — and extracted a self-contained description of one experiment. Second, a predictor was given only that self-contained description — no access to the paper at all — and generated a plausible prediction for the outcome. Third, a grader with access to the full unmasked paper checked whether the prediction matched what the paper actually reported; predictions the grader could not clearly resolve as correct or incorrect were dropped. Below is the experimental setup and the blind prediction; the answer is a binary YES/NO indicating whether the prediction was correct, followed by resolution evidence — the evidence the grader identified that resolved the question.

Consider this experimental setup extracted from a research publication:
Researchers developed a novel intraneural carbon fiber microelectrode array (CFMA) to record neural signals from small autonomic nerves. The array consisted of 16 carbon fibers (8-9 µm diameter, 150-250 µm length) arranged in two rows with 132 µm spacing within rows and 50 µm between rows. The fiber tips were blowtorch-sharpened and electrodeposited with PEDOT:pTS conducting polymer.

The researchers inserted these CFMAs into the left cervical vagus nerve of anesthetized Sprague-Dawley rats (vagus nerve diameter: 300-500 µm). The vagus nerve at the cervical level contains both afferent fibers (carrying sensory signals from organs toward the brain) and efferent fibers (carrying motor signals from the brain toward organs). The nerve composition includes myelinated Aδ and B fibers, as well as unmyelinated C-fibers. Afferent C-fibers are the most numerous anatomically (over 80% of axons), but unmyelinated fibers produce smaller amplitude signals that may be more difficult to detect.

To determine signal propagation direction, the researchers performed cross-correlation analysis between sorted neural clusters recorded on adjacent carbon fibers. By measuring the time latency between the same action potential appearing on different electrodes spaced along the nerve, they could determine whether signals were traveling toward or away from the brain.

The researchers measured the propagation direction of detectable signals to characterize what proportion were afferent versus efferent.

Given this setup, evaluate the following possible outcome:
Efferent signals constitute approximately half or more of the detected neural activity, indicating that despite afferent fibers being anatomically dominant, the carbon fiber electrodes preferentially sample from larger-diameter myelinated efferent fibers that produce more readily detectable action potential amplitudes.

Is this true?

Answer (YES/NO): NO